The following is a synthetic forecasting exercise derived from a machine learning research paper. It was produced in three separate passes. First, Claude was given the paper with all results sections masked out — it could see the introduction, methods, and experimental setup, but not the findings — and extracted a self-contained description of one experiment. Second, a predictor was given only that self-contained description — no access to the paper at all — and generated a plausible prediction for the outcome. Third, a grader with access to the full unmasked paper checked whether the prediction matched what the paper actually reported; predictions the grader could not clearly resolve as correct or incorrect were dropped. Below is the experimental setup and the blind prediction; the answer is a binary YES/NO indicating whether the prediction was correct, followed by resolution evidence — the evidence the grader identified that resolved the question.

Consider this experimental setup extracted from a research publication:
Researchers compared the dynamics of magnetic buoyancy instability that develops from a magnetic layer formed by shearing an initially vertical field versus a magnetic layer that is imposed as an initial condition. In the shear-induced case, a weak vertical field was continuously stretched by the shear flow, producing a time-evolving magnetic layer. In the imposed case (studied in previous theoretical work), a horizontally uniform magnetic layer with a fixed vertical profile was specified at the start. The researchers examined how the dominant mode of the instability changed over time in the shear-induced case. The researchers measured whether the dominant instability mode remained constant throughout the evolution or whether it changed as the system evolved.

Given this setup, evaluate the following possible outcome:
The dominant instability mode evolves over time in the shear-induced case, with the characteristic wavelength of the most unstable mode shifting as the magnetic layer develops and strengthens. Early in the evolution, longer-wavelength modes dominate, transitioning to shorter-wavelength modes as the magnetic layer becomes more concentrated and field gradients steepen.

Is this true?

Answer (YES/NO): NO